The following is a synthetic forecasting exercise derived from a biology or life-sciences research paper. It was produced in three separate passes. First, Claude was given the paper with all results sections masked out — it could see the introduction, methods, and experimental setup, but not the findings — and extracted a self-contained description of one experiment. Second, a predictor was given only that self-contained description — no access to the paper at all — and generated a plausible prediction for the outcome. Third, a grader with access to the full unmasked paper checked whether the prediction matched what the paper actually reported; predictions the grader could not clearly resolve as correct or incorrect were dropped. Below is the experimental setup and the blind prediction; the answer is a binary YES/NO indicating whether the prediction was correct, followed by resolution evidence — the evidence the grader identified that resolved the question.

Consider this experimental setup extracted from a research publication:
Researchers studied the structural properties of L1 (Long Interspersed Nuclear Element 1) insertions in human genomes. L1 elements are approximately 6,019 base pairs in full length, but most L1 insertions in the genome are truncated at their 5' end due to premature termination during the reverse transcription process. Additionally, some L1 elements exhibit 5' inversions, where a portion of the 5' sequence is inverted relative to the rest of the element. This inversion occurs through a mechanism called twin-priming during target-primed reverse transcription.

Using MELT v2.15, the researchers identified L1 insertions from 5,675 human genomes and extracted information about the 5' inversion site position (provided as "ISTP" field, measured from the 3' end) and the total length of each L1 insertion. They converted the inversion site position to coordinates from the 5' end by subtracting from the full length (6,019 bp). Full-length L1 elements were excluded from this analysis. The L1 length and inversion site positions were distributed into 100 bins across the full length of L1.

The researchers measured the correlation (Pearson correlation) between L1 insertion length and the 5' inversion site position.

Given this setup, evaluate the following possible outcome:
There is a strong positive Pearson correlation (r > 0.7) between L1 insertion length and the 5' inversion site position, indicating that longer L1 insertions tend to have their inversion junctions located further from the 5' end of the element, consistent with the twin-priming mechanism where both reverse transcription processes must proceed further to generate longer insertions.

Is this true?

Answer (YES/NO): YES